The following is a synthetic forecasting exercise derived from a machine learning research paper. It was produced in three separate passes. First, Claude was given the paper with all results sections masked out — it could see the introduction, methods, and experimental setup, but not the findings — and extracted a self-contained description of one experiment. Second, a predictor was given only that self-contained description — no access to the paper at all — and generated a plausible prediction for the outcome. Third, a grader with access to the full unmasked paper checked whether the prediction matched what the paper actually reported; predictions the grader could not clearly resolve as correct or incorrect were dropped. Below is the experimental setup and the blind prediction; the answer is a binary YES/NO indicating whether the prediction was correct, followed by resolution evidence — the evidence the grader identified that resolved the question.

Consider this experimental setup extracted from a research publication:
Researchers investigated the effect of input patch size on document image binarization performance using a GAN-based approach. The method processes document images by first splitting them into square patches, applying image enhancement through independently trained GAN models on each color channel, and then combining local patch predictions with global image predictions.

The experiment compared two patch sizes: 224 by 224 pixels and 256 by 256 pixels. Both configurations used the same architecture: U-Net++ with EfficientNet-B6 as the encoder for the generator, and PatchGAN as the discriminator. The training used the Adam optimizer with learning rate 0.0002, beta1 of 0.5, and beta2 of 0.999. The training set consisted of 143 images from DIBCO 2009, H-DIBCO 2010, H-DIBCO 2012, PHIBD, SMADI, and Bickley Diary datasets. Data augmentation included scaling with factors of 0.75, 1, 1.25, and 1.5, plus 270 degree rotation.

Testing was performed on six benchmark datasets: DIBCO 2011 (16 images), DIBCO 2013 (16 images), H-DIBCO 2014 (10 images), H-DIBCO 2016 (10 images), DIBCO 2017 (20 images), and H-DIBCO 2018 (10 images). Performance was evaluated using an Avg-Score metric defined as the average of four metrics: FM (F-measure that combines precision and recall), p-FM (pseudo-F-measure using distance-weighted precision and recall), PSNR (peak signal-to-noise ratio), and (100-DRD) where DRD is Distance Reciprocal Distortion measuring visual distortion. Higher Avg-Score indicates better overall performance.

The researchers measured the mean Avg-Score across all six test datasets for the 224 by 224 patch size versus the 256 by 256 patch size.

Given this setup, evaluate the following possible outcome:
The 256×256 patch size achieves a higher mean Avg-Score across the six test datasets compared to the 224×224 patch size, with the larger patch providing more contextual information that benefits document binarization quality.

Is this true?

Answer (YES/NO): NO